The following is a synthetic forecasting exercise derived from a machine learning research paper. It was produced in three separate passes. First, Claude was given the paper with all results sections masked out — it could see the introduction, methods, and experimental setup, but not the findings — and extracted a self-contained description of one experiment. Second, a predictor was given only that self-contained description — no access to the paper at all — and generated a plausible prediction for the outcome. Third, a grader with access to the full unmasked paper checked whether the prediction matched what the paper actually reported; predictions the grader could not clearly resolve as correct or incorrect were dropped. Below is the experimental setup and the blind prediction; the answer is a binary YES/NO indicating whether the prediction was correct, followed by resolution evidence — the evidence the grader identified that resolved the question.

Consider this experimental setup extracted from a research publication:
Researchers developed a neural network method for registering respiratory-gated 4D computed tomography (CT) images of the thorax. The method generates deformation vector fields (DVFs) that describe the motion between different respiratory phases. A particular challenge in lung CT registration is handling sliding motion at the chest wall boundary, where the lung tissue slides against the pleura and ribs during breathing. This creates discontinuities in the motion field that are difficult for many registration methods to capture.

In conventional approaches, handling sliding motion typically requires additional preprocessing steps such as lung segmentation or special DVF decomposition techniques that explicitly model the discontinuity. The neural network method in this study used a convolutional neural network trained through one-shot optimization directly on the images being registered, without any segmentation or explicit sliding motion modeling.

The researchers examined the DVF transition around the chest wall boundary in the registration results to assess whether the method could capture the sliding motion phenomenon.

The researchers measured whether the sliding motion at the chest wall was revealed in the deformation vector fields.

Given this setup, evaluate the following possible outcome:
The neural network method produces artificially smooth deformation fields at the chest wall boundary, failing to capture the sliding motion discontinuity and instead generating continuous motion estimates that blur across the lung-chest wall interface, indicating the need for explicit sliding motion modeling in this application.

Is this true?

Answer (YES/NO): NO